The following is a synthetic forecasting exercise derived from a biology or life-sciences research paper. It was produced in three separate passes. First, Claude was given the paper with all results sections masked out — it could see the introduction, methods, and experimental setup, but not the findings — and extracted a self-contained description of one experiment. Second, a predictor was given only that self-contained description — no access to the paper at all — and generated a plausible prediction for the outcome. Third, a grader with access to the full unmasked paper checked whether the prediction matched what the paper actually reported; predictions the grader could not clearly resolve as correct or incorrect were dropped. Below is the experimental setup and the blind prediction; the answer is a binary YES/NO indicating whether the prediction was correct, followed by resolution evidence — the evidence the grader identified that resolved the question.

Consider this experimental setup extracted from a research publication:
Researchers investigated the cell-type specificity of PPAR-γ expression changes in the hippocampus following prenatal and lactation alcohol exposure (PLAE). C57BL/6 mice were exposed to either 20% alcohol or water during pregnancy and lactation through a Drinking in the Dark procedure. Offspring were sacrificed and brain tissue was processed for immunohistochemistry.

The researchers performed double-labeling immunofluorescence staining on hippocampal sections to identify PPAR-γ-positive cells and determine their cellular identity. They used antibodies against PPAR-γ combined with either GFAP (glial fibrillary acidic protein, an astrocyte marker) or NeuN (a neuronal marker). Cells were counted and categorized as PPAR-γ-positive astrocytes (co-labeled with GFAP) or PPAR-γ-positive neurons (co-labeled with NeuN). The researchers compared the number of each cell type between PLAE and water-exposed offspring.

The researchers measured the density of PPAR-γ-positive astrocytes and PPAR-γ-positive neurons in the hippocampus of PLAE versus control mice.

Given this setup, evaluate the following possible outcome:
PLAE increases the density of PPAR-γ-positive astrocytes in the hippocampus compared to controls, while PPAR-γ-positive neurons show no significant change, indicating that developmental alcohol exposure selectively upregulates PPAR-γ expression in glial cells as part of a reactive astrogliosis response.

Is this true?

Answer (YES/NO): NO